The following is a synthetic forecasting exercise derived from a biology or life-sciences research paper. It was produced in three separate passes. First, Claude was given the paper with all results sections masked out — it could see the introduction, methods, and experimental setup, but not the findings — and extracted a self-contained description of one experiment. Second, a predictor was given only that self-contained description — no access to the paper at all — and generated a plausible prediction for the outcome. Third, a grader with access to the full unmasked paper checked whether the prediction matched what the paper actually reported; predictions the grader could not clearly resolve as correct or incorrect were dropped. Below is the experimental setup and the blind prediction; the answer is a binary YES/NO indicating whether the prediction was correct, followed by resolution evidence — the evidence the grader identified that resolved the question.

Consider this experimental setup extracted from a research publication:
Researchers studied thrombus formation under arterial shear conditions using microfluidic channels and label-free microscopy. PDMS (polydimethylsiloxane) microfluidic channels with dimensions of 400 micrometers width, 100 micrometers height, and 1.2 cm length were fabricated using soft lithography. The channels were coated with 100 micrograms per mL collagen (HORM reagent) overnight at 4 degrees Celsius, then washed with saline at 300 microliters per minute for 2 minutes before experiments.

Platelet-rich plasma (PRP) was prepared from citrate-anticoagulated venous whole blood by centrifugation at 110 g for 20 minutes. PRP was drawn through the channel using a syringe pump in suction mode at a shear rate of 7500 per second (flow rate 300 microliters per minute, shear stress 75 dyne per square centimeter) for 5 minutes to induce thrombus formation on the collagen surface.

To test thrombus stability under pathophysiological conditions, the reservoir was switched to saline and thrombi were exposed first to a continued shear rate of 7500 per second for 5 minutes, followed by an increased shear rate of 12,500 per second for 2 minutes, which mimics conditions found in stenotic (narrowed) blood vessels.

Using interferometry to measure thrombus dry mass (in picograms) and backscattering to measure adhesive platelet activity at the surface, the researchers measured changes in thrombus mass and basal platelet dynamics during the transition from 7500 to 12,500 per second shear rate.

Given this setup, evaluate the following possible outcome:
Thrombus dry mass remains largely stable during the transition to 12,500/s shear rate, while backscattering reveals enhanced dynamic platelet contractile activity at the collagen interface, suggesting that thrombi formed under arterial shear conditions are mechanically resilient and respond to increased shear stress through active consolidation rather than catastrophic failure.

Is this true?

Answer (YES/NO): NO